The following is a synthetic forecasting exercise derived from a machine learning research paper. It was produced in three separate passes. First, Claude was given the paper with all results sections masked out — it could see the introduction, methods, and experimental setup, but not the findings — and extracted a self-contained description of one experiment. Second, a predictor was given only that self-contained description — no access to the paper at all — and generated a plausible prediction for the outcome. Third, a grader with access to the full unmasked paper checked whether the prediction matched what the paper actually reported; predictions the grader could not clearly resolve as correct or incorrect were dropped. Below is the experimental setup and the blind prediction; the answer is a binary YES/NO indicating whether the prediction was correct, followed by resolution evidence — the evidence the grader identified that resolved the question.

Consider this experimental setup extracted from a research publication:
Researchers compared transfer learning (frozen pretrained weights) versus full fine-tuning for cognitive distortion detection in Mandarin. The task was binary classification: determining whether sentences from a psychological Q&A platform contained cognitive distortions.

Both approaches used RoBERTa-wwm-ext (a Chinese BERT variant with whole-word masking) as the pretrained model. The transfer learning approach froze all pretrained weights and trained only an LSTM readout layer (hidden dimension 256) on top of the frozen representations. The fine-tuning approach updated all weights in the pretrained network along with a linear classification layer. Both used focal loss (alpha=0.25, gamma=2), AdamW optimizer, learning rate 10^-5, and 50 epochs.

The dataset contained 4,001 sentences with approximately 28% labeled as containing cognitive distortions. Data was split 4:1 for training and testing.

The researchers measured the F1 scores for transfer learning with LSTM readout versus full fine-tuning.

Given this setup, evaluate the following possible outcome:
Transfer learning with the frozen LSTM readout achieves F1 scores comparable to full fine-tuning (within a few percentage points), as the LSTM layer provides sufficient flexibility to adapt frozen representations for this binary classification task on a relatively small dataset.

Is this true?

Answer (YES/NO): NO